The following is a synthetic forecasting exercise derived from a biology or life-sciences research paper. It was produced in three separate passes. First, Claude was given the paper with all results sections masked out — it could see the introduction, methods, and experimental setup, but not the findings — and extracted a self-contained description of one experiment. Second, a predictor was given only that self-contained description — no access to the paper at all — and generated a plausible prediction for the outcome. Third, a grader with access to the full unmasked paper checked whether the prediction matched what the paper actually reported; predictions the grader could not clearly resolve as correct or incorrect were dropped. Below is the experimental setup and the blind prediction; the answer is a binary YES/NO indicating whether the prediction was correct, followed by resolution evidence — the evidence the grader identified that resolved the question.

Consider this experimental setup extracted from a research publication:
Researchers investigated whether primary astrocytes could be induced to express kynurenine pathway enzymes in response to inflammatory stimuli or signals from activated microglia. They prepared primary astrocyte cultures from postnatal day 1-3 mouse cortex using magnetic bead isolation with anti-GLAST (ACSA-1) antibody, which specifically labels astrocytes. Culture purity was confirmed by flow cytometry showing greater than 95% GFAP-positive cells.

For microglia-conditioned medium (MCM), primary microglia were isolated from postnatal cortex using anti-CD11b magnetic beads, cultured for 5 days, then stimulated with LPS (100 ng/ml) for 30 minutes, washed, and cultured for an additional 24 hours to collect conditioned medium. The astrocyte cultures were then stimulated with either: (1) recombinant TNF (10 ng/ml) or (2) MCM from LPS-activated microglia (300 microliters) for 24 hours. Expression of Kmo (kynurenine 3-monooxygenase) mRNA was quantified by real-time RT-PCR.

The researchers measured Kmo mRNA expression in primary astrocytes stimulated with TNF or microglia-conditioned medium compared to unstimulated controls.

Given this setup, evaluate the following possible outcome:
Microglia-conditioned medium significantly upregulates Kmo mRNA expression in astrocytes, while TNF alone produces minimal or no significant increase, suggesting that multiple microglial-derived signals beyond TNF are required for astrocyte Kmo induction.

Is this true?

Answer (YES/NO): NO